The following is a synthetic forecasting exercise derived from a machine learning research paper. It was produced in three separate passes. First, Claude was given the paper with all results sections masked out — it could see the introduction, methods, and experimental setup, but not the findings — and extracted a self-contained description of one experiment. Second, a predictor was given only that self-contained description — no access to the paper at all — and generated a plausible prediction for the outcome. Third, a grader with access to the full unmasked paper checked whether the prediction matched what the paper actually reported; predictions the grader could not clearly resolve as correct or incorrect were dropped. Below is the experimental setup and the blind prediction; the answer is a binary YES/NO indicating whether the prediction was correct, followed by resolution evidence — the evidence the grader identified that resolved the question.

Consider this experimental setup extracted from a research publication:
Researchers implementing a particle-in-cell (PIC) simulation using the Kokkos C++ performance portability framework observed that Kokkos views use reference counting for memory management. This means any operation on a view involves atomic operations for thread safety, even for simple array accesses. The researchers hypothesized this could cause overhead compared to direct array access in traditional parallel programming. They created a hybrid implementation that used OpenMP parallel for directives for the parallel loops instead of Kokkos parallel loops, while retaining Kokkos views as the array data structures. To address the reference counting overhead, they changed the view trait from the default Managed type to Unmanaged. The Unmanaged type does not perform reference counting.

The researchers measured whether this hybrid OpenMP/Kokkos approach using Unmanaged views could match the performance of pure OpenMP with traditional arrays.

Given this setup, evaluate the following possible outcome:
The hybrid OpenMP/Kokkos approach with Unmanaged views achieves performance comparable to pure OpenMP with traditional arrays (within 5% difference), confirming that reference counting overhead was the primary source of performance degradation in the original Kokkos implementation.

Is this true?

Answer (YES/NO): NO